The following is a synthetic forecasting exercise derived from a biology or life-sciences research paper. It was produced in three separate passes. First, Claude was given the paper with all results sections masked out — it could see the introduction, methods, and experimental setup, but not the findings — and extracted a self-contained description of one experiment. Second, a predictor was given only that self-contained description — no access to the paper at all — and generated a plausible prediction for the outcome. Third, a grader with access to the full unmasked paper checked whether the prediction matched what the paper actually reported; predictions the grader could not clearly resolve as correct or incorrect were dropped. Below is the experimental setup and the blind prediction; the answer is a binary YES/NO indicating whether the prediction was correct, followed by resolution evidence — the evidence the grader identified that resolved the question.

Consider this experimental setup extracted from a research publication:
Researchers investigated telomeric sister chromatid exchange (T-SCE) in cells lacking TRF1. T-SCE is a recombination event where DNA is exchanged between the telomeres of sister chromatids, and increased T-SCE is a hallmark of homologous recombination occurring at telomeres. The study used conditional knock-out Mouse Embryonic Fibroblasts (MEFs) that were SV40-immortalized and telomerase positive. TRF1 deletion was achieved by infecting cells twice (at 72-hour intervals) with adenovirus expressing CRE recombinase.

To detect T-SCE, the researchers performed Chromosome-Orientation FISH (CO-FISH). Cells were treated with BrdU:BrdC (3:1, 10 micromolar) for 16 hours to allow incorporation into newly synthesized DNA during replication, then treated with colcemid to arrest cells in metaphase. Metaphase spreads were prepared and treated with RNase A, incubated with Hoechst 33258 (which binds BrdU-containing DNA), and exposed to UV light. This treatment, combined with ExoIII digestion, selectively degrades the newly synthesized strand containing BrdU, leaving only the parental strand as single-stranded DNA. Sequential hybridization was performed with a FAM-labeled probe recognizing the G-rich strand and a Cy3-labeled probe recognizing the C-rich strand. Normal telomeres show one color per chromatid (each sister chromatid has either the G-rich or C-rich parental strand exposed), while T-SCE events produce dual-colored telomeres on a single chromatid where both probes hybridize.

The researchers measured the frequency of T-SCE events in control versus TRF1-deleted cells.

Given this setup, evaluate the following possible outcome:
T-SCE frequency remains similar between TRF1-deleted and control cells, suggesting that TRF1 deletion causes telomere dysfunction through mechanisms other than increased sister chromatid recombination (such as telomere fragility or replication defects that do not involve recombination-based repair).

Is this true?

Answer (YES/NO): NO